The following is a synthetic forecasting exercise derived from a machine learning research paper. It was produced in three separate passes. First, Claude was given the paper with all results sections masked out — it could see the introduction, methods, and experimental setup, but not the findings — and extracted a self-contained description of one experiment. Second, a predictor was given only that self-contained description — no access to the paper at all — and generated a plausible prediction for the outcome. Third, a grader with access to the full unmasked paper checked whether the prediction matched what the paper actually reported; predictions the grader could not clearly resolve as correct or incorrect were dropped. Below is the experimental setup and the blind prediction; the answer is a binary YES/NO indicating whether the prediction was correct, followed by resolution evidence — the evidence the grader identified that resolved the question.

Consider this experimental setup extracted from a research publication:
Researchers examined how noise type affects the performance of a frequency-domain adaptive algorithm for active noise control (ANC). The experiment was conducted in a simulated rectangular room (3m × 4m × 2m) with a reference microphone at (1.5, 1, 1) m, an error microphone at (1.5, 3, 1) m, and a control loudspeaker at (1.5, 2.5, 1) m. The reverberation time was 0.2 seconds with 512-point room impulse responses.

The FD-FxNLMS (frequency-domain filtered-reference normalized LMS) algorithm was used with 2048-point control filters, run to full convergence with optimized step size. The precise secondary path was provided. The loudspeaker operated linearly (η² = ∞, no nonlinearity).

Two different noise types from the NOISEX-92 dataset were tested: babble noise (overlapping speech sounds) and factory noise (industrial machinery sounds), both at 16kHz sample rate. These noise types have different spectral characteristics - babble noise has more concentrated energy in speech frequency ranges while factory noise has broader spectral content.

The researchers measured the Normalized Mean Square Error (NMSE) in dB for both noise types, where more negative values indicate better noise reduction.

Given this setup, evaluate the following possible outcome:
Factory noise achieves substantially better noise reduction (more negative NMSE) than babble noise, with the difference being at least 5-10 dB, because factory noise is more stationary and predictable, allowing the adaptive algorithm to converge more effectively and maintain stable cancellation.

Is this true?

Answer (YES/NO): NO